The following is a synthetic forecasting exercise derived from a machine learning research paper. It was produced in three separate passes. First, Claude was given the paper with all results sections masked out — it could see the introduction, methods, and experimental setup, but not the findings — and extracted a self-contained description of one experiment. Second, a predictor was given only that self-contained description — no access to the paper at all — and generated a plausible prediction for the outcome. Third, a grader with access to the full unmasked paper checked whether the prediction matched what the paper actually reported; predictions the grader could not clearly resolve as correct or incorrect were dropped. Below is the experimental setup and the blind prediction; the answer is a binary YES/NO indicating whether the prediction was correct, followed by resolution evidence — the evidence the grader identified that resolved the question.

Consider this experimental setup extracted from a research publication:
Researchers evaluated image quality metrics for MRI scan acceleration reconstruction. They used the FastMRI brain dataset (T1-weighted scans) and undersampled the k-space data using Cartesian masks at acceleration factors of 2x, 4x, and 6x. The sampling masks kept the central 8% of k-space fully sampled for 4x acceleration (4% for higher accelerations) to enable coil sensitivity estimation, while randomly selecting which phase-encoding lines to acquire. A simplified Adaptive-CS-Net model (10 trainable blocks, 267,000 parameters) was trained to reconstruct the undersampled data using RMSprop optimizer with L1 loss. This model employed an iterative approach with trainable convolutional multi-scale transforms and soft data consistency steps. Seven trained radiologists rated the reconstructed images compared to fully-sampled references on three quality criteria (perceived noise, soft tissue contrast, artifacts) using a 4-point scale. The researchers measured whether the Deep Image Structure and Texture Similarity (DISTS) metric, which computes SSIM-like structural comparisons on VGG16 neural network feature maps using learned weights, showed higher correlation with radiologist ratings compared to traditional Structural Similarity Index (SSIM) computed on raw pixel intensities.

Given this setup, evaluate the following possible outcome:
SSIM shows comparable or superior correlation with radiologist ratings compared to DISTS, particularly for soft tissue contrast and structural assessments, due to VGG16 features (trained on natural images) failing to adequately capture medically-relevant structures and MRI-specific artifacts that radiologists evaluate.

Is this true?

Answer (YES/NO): NO